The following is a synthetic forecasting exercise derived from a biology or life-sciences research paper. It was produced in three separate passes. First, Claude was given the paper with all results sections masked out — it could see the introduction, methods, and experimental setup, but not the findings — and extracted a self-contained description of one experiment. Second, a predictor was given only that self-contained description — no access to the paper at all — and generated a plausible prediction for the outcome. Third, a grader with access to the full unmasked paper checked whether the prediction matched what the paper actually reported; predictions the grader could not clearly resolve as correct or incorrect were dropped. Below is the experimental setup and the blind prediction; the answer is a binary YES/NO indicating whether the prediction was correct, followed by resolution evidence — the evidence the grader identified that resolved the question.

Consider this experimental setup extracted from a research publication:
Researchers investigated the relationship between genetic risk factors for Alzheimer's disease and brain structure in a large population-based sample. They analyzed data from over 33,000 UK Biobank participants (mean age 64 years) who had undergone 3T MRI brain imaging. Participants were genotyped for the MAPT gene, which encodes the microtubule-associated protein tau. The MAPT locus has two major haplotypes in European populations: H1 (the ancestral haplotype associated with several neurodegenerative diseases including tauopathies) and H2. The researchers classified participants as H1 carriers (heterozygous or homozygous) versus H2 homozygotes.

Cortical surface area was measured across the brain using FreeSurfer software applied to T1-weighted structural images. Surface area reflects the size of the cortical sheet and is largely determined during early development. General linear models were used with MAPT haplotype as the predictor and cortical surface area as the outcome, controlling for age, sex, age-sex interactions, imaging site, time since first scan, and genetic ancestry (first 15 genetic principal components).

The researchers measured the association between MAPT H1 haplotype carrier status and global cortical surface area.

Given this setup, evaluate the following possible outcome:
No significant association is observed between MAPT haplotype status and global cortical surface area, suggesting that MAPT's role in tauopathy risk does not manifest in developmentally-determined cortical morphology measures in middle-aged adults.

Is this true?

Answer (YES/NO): NO